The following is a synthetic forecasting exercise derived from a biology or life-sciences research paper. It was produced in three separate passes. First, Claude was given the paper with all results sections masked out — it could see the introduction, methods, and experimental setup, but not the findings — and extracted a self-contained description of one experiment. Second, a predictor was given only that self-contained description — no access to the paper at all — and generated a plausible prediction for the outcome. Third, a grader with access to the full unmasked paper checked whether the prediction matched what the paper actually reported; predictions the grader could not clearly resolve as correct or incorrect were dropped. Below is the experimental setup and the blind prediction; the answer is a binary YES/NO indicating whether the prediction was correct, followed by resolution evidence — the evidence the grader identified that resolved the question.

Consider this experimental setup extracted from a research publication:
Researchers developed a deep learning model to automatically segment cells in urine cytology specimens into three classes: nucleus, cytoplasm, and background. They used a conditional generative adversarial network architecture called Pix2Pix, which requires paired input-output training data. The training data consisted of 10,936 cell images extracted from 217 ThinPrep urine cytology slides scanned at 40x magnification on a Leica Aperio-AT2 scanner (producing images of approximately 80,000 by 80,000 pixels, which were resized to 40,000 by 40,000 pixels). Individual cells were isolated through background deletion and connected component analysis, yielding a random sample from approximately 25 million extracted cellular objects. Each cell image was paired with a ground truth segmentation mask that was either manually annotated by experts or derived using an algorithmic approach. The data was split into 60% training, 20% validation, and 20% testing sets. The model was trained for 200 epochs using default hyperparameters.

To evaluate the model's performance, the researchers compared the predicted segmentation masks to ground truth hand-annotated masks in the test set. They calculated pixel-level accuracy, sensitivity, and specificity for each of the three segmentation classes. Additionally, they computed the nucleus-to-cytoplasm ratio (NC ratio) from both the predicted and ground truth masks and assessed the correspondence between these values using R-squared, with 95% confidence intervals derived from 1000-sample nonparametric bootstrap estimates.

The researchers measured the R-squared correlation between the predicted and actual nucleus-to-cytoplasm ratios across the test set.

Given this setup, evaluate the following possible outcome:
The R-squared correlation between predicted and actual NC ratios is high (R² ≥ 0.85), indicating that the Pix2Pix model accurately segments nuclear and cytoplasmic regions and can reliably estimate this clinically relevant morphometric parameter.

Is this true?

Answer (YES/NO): NO